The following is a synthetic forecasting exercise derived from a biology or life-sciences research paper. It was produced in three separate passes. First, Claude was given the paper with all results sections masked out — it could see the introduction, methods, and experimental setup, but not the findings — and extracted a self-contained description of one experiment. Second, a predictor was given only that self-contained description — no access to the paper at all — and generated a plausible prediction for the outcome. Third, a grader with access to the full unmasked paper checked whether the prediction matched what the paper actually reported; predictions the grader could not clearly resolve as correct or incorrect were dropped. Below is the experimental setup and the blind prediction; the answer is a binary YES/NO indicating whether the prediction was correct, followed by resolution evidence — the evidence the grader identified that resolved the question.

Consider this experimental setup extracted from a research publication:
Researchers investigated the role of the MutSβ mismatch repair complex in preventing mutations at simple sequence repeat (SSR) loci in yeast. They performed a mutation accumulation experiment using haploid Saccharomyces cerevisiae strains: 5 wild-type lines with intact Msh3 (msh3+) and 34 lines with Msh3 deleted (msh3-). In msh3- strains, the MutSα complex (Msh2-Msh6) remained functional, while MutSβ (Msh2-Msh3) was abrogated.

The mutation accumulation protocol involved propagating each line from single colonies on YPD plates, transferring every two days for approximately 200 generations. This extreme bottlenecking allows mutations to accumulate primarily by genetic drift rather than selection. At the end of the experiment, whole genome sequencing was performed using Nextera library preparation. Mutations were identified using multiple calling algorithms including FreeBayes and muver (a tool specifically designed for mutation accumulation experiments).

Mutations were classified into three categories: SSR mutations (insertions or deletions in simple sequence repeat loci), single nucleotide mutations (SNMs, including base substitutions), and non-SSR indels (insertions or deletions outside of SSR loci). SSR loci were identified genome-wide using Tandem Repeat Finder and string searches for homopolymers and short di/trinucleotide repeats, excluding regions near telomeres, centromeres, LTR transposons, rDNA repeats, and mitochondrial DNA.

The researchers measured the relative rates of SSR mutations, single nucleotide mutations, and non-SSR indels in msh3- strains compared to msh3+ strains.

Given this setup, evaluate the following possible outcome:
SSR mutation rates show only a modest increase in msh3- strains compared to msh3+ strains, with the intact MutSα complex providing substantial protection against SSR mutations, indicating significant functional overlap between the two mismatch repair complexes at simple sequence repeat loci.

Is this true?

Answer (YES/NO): NO